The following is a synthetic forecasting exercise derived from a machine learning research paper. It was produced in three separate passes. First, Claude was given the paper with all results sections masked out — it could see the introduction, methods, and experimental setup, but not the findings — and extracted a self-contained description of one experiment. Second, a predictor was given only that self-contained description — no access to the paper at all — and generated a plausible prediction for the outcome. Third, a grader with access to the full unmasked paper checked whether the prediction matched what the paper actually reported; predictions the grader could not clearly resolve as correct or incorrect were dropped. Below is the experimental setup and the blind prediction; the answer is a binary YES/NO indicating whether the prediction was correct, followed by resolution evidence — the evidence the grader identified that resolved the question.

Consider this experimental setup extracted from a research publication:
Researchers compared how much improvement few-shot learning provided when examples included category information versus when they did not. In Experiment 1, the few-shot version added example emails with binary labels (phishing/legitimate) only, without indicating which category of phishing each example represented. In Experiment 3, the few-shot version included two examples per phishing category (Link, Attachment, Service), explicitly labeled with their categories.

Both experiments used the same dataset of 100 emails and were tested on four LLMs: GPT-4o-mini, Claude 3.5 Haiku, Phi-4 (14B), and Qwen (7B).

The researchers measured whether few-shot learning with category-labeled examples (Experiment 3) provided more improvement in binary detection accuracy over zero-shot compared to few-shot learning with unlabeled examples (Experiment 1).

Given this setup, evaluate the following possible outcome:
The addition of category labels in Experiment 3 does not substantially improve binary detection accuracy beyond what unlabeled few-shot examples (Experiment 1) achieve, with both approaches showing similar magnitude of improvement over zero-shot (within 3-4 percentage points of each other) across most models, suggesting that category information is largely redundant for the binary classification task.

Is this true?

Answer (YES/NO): NO